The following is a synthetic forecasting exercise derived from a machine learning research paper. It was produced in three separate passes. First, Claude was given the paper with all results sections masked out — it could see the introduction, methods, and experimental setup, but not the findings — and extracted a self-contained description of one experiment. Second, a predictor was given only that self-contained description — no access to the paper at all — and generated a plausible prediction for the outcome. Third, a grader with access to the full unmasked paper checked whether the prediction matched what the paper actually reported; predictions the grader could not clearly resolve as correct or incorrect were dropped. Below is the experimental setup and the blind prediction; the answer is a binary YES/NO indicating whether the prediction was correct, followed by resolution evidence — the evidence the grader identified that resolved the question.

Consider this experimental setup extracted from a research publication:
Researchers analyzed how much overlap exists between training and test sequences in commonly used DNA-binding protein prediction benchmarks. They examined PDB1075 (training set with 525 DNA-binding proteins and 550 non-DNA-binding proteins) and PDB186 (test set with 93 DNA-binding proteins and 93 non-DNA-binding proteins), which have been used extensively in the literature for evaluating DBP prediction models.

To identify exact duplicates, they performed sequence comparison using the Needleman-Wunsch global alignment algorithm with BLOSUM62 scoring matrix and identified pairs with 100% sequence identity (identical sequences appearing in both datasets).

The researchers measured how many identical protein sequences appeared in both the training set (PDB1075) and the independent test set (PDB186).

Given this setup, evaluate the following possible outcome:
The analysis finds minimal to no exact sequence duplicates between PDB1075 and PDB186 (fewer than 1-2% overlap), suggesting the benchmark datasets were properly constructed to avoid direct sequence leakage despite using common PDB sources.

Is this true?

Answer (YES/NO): NO